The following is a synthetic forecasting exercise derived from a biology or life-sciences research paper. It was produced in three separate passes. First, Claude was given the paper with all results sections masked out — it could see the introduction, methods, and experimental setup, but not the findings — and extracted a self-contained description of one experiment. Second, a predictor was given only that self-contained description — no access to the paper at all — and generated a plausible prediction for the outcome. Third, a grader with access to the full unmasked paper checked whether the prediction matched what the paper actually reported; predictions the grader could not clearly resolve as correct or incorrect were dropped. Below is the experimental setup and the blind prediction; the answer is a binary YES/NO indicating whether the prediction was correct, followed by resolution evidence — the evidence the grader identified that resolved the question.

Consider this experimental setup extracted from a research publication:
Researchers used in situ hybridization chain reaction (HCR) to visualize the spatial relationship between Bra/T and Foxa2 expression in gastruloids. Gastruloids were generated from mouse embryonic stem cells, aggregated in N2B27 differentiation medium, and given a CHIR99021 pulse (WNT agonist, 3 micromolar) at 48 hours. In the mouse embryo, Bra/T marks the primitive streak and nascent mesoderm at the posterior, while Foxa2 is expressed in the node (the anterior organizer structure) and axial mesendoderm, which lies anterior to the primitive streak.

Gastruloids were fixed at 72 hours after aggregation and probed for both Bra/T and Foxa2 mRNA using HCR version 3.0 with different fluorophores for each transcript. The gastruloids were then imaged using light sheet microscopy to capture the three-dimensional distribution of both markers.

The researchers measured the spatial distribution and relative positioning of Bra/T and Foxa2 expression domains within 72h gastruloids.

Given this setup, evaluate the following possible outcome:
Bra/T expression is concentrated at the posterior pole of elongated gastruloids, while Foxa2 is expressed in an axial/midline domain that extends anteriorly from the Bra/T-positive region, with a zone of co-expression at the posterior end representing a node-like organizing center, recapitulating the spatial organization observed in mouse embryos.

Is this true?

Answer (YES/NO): NO